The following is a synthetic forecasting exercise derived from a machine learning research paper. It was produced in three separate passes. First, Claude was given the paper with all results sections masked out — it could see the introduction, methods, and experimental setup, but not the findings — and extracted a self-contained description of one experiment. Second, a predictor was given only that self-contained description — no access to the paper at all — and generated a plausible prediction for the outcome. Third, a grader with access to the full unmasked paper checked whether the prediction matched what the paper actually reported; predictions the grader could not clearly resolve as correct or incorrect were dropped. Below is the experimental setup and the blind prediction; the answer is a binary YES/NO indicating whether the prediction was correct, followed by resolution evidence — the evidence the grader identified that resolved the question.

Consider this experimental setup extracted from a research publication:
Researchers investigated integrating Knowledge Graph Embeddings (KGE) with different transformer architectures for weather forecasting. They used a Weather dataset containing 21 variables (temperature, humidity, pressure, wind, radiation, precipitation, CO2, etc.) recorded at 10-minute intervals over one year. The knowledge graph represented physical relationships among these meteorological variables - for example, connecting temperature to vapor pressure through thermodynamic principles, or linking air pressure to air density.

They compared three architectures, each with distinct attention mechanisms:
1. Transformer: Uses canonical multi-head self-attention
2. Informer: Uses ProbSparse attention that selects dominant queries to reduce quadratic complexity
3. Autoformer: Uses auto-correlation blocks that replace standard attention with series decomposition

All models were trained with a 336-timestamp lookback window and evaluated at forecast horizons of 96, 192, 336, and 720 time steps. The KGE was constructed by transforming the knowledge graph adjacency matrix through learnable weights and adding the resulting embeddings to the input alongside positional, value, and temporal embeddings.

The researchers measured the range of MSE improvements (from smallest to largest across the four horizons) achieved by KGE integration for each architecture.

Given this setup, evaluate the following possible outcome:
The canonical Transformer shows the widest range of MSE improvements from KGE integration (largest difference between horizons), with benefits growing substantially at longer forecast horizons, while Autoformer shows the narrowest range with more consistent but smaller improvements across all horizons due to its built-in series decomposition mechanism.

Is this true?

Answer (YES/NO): NO